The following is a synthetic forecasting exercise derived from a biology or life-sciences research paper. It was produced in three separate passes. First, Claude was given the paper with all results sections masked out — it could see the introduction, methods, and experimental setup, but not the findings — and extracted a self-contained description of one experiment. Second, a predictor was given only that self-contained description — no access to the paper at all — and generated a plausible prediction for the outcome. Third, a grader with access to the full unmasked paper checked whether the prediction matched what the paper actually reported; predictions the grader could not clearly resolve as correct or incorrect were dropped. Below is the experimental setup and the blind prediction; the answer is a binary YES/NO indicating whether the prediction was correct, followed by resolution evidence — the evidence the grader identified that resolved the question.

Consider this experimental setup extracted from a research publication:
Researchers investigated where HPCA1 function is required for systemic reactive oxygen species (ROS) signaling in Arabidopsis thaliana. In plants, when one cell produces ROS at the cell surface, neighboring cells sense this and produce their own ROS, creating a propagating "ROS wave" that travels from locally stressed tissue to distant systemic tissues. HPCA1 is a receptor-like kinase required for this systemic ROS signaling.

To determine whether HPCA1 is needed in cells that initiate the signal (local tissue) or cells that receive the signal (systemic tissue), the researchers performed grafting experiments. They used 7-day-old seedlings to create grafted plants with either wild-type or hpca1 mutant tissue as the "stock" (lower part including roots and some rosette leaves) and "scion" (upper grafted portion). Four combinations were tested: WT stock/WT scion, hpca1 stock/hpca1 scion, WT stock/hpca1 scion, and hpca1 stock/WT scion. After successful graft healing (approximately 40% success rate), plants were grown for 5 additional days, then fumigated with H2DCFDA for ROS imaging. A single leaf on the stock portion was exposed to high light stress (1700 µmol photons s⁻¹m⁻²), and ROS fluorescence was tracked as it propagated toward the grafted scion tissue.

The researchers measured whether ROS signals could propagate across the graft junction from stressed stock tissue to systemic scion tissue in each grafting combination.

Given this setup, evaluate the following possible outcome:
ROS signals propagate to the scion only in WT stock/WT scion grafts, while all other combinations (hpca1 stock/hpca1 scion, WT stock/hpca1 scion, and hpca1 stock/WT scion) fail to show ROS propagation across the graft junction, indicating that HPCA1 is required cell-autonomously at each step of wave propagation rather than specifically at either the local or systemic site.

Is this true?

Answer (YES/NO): NO